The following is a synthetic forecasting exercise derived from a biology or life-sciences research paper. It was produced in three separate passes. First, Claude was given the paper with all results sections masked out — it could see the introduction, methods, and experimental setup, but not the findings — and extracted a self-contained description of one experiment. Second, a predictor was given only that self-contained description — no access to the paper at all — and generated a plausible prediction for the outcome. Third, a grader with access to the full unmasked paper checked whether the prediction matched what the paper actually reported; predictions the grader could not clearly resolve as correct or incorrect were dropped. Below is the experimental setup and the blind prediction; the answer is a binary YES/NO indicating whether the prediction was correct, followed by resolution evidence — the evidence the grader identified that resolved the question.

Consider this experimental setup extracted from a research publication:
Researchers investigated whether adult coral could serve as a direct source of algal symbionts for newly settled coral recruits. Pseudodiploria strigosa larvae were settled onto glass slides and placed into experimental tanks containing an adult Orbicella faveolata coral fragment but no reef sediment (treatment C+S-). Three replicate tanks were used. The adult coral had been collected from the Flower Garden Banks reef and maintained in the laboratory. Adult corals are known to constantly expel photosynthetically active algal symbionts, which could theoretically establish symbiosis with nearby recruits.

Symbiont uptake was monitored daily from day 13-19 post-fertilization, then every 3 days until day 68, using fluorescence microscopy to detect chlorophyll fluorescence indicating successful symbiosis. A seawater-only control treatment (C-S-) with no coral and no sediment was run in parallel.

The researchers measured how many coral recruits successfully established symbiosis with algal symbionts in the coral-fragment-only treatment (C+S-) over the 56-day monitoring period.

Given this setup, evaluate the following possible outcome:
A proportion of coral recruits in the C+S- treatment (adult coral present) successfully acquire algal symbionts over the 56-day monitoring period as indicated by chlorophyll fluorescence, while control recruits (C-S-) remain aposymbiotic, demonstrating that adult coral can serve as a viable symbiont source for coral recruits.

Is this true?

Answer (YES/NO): NO